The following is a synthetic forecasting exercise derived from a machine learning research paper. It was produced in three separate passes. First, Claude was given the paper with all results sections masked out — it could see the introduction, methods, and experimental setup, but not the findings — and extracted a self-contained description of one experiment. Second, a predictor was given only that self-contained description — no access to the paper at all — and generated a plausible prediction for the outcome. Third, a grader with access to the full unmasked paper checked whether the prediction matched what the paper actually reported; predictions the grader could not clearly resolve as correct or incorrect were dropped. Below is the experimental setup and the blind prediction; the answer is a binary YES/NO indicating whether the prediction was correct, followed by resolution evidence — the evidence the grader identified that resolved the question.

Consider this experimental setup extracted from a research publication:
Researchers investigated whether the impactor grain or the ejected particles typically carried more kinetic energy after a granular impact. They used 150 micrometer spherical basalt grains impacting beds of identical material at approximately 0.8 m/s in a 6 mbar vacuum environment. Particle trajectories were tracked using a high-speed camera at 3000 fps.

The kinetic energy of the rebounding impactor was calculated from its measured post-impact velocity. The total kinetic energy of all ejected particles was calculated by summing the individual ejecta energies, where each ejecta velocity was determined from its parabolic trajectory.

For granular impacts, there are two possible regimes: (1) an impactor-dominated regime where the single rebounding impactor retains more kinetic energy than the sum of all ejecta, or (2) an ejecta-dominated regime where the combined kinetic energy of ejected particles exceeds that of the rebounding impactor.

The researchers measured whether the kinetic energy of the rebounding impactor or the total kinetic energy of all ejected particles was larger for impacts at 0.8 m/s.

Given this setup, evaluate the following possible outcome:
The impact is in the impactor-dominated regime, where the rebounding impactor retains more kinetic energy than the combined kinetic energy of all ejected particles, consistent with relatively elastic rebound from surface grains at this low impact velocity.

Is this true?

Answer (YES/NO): NO